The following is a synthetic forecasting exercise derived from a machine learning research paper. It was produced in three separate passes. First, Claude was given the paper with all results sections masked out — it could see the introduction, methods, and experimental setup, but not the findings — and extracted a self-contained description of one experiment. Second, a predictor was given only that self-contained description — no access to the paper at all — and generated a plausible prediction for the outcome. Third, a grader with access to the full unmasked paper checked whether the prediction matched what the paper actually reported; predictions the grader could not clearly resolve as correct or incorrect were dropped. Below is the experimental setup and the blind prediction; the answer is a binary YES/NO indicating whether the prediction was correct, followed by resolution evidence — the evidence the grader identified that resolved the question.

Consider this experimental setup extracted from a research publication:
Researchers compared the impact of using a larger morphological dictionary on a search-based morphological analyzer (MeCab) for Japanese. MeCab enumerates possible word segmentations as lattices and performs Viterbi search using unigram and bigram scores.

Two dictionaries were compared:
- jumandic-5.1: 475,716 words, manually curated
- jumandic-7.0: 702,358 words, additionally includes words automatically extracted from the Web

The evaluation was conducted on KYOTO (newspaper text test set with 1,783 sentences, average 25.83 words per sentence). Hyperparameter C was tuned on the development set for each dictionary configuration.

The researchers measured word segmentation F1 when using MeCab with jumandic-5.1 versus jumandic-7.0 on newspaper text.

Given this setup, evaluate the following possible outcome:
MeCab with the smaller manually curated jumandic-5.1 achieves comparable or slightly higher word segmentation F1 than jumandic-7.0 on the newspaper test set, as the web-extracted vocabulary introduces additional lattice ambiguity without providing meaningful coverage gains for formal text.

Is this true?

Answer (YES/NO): YES